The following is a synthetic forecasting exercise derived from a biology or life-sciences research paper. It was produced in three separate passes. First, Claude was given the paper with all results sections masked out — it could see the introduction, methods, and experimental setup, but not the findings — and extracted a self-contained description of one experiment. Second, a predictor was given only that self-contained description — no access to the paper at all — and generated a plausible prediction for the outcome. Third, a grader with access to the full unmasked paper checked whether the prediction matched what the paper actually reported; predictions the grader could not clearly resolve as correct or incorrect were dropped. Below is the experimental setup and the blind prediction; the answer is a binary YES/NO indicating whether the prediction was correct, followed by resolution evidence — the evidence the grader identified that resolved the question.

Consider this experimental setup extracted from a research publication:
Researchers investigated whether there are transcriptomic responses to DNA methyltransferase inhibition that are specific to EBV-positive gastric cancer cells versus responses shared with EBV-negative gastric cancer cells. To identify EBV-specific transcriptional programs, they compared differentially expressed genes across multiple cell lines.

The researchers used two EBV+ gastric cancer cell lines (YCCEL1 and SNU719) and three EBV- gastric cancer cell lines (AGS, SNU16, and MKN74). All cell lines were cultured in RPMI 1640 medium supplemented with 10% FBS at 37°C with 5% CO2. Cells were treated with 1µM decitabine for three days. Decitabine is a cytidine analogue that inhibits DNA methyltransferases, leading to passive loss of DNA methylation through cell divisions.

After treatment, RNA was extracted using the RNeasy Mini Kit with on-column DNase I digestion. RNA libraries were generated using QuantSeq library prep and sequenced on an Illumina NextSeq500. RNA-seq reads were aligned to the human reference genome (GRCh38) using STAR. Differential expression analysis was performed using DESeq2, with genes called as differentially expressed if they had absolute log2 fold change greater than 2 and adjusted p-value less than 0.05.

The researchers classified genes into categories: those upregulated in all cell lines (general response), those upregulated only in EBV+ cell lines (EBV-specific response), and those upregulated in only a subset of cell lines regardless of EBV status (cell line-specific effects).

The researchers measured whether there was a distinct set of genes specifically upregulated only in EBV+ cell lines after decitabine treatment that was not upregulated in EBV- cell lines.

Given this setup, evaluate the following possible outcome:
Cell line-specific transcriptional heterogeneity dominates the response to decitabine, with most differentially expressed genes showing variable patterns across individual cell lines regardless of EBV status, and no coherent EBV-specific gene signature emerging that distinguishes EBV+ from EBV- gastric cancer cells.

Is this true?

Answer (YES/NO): NO